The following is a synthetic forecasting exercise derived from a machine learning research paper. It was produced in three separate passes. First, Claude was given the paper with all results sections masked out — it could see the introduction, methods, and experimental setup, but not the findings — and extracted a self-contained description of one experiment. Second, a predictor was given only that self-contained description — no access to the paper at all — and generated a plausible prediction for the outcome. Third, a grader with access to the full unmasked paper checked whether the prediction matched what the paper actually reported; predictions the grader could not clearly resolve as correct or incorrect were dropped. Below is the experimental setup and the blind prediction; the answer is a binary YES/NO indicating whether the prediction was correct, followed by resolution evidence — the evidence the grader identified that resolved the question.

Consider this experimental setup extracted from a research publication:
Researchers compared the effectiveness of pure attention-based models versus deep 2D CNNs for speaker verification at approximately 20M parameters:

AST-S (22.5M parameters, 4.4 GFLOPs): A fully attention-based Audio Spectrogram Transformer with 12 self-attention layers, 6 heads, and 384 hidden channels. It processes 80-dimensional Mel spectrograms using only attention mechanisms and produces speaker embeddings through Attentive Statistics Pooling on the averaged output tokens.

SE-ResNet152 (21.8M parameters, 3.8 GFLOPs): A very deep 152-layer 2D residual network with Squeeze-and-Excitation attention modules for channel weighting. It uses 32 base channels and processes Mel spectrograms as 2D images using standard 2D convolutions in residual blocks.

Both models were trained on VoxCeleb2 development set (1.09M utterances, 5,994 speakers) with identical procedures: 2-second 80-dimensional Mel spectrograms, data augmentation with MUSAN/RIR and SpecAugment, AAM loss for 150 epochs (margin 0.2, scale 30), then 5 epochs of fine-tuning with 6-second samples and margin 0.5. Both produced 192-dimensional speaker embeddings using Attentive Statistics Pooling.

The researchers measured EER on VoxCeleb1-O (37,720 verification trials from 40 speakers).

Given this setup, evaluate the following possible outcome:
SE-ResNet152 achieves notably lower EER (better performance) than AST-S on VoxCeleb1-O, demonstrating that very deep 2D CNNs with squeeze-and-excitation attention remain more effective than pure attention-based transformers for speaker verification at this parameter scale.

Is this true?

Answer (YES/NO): YES